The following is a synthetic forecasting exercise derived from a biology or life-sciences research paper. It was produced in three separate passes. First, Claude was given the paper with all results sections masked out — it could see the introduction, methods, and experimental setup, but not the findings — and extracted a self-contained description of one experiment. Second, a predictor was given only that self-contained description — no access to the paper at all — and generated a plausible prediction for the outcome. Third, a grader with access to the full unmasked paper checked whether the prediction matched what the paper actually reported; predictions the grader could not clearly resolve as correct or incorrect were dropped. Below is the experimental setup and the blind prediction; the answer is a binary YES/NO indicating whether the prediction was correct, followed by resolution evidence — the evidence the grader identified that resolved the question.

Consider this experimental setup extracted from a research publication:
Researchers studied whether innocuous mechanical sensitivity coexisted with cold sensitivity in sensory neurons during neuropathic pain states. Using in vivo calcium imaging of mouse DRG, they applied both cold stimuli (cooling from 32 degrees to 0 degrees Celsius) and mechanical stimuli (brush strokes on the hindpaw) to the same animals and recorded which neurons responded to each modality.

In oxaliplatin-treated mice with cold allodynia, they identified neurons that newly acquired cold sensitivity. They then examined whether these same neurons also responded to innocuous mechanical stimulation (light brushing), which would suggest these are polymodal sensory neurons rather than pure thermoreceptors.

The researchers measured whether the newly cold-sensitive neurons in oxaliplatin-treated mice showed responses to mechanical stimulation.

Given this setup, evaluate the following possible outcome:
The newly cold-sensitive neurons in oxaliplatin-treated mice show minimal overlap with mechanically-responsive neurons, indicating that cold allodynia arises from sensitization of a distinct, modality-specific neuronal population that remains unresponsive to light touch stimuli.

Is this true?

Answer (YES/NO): NO